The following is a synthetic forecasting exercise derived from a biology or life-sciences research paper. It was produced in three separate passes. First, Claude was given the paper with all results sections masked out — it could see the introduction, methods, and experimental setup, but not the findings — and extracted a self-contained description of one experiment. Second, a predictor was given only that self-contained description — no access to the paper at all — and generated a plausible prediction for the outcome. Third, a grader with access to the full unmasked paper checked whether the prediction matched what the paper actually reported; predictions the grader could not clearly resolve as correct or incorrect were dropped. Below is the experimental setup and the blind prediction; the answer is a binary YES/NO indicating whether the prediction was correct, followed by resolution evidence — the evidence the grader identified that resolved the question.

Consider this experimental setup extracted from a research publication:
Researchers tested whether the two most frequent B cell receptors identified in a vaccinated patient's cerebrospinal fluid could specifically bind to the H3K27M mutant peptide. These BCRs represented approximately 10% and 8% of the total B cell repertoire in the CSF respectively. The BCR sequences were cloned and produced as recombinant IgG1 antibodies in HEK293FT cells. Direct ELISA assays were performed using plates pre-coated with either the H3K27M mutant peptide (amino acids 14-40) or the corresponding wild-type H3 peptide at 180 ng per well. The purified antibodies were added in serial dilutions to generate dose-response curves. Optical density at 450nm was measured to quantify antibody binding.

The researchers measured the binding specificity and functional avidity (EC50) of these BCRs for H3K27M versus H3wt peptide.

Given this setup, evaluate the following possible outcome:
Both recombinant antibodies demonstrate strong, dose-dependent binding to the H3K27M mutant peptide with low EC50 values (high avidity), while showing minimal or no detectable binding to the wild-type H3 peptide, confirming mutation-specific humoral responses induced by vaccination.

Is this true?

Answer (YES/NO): YES